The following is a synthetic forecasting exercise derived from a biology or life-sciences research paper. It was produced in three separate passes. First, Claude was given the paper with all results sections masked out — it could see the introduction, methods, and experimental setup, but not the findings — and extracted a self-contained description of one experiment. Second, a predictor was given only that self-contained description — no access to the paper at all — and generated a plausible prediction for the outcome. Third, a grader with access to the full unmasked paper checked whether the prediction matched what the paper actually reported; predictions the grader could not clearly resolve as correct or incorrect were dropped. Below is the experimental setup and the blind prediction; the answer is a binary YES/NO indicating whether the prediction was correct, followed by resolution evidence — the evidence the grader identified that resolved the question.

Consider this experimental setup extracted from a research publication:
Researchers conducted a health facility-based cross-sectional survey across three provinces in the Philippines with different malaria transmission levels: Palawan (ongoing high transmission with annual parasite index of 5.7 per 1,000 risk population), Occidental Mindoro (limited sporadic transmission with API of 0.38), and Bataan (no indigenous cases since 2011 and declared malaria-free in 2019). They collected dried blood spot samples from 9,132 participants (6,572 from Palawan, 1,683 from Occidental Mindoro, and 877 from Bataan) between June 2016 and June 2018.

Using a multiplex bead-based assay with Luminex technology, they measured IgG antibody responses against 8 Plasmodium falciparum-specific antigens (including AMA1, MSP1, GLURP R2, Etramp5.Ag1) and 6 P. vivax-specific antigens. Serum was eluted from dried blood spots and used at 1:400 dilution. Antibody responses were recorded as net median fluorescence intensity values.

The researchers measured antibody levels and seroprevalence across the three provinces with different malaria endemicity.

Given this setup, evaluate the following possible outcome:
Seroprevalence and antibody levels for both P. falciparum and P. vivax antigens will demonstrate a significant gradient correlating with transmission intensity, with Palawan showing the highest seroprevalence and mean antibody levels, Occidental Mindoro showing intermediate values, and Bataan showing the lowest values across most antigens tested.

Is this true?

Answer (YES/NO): YES